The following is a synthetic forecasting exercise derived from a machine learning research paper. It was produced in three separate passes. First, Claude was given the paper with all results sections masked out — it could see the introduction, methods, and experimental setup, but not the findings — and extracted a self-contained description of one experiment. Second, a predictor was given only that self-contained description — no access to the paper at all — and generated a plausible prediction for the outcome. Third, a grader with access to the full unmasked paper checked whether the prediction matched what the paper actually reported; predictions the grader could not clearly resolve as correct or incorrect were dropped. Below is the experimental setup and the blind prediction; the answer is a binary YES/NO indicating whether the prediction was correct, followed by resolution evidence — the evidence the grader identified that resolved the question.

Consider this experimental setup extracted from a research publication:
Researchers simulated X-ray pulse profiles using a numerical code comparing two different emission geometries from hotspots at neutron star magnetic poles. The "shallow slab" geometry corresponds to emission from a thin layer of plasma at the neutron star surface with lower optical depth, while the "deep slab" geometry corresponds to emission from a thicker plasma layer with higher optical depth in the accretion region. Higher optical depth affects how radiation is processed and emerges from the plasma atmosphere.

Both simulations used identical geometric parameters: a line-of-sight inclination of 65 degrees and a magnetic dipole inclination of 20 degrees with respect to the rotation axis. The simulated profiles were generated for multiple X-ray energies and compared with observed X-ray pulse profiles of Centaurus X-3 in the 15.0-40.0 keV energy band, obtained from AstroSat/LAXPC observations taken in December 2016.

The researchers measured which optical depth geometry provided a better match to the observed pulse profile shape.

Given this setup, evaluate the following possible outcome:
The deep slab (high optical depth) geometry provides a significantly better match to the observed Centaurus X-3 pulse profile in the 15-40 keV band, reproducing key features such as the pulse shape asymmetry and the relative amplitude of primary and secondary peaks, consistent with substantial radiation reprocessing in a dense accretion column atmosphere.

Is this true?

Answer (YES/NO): NO